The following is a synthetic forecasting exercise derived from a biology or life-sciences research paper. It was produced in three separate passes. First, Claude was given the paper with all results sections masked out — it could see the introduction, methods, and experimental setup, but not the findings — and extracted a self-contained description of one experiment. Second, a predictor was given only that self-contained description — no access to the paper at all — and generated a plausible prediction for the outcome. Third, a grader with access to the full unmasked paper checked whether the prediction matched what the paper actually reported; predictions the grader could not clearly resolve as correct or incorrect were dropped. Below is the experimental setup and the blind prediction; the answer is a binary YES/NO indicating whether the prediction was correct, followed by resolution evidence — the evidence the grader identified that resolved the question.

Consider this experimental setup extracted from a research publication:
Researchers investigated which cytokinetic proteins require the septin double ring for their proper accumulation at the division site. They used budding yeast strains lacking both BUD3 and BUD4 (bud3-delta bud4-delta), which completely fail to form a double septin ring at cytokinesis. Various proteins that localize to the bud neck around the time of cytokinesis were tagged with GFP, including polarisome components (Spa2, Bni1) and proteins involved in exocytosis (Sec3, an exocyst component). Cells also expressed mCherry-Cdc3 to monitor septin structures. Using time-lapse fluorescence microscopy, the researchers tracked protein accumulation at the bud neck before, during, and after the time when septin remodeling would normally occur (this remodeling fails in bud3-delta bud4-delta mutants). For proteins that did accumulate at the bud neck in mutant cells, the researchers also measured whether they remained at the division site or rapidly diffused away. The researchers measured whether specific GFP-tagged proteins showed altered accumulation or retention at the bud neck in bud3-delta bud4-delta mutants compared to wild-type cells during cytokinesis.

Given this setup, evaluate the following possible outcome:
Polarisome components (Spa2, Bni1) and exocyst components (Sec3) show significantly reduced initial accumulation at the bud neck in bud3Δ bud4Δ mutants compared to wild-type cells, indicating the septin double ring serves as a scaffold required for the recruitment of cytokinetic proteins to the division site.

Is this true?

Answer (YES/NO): NO